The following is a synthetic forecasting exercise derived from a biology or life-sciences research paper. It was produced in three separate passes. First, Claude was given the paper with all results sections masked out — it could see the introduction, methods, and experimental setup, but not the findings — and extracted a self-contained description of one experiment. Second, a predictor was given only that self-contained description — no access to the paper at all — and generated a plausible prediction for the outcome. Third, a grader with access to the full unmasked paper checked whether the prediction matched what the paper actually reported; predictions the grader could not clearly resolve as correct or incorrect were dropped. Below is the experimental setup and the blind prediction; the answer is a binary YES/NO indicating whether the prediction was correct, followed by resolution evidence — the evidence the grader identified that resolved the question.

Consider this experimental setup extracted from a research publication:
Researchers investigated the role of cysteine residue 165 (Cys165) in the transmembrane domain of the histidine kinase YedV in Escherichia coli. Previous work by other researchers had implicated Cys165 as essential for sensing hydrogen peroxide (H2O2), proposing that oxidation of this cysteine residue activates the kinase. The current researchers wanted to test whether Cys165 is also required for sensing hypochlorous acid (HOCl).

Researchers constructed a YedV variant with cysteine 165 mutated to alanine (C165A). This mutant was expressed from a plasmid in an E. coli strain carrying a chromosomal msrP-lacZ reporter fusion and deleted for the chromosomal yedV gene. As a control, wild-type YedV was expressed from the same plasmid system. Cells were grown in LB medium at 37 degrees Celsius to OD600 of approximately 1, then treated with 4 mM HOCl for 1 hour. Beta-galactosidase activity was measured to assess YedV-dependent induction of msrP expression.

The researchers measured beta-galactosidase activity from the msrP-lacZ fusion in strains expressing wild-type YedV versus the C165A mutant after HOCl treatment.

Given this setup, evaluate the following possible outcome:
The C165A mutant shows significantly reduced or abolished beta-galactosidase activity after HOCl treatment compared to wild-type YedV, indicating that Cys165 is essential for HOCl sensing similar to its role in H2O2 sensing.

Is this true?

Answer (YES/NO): NO